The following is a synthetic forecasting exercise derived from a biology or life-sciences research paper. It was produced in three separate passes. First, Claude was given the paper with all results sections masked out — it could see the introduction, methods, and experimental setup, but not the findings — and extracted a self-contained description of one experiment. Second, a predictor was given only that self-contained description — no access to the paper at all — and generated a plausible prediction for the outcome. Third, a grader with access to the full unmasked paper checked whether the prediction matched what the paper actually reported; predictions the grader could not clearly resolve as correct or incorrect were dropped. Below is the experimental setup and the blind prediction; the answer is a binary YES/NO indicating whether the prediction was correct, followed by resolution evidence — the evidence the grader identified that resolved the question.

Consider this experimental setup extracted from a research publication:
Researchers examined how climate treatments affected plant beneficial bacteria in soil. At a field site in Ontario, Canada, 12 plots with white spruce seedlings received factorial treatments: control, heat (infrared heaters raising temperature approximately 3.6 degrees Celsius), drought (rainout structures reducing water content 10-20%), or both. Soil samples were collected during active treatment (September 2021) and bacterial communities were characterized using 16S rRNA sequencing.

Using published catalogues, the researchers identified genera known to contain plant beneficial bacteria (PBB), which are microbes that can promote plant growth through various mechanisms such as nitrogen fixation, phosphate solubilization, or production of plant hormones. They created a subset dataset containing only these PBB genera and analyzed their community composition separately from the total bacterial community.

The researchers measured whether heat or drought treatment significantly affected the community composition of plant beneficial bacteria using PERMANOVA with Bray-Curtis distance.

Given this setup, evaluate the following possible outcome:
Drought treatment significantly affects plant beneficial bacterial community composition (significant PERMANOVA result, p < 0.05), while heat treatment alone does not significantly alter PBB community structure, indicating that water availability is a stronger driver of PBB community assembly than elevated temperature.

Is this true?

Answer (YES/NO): NO